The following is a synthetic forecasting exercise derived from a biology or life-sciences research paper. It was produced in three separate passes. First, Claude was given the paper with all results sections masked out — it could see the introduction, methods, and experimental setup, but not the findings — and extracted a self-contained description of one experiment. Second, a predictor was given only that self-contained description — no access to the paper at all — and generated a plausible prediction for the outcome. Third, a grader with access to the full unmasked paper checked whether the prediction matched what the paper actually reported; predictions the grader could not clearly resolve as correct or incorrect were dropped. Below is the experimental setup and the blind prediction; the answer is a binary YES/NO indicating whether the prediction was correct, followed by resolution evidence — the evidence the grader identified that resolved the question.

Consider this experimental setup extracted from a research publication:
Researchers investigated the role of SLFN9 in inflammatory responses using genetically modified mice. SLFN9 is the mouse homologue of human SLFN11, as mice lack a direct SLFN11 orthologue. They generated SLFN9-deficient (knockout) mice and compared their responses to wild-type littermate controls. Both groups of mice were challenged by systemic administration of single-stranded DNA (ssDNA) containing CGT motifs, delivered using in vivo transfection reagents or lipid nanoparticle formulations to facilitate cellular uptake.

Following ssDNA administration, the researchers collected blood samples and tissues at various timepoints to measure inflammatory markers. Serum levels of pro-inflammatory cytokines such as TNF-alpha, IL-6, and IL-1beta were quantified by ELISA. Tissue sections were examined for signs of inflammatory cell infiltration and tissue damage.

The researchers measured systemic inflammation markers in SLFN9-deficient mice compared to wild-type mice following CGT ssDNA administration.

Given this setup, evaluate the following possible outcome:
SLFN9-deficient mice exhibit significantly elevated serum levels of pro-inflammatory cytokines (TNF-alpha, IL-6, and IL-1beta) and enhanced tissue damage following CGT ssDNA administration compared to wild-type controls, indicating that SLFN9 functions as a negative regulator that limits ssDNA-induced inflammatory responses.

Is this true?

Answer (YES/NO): NO